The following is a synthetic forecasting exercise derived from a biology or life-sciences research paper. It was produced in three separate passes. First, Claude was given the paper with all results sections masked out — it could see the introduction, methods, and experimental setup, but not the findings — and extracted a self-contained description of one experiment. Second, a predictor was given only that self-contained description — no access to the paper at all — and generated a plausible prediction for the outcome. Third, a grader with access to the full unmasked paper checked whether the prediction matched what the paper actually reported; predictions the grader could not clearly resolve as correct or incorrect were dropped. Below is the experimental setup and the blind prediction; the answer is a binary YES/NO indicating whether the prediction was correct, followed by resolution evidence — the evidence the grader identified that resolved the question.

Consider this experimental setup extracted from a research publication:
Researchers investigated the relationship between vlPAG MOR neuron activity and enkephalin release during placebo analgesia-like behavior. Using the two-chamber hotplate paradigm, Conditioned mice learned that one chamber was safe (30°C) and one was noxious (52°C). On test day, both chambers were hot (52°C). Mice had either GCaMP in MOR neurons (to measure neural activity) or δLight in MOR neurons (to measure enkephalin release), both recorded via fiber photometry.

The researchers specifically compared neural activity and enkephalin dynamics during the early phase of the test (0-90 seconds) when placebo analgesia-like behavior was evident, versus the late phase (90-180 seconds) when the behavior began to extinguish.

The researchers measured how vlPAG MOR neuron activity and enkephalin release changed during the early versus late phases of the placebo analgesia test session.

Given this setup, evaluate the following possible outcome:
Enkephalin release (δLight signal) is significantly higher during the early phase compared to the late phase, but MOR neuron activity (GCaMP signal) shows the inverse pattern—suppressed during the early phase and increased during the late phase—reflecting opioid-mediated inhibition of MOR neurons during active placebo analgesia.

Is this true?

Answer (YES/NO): NO